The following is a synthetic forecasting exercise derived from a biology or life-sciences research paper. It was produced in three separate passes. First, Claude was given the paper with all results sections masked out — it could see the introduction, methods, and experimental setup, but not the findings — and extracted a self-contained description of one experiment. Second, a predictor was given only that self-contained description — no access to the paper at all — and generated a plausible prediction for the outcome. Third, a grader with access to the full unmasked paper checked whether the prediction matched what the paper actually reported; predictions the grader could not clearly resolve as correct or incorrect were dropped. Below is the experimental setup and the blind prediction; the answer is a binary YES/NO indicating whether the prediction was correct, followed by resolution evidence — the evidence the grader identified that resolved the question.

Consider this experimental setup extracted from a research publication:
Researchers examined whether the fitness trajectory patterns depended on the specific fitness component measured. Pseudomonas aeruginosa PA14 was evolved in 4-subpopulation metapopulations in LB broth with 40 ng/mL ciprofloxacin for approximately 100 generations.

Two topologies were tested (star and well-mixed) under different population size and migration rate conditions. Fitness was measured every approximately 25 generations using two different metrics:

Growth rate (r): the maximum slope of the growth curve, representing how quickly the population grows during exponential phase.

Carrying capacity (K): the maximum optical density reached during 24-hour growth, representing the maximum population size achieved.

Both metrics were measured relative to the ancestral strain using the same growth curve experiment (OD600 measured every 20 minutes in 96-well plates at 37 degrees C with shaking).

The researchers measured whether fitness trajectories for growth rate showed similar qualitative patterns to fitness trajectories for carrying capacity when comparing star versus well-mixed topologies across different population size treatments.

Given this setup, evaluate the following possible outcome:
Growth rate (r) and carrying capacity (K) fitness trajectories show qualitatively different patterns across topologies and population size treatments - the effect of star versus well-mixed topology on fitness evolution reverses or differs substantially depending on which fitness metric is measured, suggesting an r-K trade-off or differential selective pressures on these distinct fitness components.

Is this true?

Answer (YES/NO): NO